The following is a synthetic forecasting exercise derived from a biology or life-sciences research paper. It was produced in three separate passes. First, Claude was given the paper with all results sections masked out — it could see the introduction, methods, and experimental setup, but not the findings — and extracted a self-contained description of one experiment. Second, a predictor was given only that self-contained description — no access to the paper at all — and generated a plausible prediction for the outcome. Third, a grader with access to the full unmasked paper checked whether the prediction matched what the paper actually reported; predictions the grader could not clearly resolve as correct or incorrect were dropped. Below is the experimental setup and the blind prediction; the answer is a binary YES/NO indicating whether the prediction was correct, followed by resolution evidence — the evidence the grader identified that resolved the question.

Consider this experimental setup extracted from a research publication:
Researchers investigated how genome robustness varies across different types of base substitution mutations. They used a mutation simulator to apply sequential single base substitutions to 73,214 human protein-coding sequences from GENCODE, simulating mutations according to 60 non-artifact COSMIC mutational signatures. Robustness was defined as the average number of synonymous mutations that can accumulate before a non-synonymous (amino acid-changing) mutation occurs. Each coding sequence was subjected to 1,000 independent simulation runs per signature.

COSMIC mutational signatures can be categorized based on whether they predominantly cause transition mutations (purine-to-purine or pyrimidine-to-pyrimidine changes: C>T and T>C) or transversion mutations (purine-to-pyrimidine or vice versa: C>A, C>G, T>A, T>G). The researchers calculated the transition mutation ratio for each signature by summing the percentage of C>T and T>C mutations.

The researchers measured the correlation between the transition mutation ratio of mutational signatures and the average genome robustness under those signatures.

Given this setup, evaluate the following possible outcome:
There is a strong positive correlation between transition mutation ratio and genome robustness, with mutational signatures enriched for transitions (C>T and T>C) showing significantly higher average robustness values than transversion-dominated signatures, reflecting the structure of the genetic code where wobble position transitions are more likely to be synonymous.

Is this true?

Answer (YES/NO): YES